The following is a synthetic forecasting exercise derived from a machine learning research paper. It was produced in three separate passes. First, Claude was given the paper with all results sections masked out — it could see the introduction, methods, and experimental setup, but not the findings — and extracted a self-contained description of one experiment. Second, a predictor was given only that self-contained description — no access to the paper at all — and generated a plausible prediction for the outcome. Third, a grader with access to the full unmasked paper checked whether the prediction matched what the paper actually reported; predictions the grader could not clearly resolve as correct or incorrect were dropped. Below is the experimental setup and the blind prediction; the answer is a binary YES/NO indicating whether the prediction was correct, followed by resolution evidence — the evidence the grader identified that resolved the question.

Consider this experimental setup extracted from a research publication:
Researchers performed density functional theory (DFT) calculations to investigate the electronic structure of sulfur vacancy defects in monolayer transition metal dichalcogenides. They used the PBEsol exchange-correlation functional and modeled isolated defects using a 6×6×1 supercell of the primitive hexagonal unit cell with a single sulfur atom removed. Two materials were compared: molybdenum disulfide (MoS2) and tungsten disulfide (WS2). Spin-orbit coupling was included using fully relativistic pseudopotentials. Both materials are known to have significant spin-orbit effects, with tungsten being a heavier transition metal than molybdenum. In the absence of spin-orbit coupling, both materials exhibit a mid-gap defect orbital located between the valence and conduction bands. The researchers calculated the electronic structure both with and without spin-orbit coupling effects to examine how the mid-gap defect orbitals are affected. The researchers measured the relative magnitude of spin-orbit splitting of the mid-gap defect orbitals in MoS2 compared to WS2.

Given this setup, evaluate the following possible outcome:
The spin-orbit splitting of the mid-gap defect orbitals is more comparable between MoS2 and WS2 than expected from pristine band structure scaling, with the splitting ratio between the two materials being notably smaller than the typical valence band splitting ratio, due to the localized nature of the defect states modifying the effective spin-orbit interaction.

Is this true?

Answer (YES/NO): NO